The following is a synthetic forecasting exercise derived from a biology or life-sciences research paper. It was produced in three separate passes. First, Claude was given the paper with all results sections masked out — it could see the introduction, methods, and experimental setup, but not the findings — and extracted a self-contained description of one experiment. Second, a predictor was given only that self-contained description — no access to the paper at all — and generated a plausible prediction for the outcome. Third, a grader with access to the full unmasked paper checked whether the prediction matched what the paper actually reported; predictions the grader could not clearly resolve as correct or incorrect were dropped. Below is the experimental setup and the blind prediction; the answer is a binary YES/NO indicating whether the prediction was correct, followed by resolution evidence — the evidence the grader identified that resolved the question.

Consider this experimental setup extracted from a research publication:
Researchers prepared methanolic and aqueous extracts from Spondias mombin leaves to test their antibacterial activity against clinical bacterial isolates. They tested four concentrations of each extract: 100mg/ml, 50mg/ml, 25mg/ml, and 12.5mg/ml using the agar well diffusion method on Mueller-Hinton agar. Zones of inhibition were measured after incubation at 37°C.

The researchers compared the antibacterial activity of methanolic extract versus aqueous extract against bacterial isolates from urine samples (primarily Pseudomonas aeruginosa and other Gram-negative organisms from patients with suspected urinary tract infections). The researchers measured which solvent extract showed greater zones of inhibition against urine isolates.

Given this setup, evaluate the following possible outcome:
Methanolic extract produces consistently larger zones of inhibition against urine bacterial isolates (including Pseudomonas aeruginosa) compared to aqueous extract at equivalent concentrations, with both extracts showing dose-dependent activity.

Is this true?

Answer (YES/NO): NO